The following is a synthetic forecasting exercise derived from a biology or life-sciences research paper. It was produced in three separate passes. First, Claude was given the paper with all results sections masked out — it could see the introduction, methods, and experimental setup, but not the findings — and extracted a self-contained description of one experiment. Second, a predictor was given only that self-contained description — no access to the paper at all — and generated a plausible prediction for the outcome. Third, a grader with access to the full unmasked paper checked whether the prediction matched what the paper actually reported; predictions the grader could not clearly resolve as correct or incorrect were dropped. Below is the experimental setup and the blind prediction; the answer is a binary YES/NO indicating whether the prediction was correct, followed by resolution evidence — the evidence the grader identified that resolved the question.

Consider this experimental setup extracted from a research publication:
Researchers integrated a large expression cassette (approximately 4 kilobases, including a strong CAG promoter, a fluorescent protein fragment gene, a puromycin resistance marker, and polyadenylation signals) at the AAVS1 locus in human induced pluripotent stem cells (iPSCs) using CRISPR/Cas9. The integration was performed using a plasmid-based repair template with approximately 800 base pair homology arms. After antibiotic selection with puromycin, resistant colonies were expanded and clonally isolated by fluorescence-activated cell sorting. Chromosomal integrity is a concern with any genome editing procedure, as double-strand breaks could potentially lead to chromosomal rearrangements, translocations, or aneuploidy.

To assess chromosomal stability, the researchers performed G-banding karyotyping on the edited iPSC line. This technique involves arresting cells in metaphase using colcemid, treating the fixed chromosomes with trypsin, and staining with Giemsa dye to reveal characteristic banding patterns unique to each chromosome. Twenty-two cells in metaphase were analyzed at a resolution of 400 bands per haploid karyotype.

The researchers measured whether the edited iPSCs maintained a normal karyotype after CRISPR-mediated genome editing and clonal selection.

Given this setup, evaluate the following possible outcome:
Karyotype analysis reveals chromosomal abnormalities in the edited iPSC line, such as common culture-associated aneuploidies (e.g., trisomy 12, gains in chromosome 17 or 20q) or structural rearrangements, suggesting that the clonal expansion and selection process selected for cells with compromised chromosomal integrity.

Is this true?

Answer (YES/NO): NO